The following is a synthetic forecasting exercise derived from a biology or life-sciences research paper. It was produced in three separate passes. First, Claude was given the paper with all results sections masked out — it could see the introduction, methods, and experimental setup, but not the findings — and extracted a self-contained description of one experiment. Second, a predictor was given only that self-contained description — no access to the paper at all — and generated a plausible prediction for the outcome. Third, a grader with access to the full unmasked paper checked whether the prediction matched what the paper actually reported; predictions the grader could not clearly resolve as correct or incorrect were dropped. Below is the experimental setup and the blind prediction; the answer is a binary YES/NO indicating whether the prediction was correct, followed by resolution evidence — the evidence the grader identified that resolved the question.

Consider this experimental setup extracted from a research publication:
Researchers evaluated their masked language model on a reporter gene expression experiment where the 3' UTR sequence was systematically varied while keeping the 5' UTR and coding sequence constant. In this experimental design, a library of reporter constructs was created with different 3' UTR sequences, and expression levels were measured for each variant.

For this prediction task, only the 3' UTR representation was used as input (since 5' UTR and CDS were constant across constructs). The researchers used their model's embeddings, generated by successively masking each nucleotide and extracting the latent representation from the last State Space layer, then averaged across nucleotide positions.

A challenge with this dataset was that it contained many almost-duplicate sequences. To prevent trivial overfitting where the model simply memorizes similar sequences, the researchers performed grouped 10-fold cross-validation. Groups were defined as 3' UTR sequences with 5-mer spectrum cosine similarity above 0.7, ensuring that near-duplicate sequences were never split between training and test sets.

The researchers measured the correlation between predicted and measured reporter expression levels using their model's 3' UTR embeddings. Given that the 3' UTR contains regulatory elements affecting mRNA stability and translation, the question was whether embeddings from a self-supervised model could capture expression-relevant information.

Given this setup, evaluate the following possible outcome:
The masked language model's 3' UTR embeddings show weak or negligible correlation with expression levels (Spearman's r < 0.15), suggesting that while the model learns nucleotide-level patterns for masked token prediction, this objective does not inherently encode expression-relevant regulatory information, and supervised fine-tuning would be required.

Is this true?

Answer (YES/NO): NO